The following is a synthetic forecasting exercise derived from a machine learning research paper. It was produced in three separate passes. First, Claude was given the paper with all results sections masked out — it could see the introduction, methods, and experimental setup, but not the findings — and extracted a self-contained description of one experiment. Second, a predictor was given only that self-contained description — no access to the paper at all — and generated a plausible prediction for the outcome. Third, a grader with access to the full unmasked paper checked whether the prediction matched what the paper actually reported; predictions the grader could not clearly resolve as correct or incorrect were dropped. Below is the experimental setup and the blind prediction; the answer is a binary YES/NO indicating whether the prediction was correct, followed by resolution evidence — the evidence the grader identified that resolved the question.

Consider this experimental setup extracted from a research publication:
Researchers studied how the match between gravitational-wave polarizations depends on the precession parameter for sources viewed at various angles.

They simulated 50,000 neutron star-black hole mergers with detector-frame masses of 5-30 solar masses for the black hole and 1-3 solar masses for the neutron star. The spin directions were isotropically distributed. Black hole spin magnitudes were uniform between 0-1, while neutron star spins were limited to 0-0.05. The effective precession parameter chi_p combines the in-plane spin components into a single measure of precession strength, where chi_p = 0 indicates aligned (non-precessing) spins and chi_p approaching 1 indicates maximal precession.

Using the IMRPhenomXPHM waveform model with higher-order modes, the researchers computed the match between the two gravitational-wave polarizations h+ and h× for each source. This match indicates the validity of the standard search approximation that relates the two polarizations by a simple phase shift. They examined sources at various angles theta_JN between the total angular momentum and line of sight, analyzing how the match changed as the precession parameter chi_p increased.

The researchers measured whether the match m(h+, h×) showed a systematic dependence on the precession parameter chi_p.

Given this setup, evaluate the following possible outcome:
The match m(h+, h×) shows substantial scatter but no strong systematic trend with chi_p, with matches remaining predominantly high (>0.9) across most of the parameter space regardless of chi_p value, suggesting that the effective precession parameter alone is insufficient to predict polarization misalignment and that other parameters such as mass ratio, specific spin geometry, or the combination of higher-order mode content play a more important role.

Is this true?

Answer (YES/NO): NO